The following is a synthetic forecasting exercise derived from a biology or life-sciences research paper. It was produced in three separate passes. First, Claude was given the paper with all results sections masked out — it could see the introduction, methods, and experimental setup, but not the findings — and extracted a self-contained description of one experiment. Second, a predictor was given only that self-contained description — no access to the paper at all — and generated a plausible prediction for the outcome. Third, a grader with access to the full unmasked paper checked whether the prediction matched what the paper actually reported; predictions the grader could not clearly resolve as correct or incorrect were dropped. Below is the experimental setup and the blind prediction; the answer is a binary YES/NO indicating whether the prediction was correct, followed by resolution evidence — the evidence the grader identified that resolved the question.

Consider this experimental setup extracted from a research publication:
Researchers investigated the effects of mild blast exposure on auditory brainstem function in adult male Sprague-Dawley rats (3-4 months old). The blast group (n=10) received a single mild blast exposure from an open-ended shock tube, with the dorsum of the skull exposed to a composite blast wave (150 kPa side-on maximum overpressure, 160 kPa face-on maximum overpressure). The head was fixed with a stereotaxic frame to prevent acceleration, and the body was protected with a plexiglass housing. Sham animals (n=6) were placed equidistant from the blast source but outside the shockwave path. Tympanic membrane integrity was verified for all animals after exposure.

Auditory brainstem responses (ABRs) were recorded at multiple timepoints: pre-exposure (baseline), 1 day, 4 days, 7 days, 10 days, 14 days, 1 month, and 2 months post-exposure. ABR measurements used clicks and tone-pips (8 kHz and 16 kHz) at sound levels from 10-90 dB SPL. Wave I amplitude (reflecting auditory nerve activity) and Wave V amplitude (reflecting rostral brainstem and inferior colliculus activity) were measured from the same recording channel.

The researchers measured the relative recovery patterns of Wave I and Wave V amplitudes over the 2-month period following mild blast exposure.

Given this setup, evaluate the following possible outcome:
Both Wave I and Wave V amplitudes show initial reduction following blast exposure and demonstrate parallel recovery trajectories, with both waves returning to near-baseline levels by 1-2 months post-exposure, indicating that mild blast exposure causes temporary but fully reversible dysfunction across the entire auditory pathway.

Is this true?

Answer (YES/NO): NO